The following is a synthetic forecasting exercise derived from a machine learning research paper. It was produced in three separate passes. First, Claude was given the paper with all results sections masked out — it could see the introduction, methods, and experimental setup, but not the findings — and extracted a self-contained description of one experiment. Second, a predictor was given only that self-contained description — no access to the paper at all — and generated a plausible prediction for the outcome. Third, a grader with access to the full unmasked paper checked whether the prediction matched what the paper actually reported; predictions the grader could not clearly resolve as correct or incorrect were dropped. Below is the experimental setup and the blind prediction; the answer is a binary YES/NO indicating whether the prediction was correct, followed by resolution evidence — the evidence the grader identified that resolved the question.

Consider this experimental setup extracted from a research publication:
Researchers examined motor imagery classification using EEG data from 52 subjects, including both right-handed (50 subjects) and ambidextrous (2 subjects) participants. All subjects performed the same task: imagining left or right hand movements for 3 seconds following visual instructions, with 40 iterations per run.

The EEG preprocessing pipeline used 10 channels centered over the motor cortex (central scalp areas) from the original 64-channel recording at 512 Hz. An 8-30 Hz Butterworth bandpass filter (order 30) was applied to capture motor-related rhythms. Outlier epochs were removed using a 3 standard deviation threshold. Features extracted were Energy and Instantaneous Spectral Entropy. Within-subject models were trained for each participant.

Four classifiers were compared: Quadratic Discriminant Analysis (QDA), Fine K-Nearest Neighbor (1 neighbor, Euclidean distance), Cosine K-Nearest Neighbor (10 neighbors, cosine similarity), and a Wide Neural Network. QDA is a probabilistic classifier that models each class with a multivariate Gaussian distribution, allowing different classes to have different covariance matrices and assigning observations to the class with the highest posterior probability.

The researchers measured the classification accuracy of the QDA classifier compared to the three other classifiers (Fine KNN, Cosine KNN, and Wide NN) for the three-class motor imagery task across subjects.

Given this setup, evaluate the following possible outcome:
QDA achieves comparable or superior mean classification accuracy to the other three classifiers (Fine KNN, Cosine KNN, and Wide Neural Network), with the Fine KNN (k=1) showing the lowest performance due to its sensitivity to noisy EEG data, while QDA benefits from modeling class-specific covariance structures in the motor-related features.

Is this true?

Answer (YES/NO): NO